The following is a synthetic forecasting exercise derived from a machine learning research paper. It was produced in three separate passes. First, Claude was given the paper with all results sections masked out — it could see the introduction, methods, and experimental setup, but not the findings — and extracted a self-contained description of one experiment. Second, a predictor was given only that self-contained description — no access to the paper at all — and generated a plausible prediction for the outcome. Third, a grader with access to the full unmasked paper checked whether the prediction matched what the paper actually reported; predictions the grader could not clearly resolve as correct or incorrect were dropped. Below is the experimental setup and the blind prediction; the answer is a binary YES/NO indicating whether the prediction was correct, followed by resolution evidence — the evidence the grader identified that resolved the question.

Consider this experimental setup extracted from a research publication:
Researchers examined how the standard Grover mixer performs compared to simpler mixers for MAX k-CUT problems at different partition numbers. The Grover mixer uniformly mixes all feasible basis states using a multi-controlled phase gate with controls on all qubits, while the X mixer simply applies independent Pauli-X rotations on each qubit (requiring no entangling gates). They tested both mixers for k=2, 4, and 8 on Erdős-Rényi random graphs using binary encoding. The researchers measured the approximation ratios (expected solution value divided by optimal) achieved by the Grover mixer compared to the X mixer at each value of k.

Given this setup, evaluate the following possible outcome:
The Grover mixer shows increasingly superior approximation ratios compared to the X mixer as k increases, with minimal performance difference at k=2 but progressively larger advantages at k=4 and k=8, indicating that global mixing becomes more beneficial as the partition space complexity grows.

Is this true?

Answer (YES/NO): NO